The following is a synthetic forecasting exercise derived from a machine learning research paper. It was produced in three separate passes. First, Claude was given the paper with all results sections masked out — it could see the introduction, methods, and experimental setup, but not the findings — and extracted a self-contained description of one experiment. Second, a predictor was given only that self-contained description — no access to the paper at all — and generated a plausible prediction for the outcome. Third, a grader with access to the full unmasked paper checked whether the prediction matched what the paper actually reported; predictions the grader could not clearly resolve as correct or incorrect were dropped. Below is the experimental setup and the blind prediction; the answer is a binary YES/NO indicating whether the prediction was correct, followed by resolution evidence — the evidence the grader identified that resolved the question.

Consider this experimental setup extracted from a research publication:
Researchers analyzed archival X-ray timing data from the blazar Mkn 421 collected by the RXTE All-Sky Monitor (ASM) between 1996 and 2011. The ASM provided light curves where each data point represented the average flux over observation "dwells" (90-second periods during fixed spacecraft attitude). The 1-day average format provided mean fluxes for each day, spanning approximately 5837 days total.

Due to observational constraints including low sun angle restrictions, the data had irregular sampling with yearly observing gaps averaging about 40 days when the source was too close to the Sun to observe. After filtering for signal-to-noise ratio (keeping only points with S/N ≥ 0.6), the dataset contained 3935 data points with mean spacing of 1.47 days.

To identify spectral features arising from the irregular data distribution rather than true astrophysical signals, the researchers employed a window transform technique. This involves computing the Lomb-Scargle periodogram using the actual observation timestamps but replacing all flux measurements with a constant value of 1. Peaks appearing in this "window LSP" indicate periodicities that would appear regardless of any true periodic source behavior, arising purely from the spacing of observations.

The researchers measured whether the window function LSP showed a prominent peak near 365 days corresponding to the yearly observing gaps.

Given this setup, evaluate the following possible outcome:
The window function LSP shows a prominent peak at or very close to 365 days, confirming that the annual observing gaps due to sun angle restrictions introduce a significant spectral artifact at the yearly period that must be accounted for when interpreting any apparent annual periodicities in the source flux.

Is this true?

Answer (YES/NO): YES